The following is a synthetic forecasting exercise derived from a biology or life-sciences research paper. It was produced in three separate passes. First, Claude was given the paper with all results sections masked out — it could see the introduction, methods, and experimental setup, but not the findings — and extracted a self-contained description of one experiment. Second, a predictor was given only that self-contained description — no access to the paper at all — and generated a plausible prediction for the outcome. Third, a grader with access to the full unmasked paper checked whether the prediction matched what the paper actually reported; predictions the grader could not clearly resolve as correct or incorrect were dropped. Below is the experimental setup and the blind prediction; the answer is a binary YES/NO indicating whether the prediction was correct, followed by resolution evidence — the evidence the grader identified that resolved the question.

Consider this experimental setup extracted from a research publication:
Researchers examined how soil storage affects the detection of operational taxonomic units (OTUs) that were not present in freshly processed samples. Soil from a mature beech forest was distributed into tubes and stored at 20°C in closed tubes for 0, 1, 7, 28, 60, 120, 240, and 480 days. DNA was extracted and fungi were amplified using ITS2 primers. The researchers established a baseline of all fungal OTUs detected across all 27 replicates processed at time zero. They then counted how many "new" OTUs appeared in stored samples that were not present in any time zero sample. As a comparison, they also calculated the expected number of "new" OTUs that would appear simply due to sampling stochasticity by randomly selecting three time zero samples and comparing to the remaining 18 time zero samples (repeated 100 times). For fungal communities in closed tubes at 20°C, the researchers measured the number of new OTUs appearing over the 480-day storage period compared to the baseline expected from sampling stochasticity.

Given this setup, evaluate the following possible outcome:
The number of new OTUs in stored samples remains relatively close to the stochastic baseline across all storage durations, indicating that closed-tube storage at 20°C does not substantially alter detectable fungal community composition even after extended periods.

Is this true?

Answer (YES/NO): YES